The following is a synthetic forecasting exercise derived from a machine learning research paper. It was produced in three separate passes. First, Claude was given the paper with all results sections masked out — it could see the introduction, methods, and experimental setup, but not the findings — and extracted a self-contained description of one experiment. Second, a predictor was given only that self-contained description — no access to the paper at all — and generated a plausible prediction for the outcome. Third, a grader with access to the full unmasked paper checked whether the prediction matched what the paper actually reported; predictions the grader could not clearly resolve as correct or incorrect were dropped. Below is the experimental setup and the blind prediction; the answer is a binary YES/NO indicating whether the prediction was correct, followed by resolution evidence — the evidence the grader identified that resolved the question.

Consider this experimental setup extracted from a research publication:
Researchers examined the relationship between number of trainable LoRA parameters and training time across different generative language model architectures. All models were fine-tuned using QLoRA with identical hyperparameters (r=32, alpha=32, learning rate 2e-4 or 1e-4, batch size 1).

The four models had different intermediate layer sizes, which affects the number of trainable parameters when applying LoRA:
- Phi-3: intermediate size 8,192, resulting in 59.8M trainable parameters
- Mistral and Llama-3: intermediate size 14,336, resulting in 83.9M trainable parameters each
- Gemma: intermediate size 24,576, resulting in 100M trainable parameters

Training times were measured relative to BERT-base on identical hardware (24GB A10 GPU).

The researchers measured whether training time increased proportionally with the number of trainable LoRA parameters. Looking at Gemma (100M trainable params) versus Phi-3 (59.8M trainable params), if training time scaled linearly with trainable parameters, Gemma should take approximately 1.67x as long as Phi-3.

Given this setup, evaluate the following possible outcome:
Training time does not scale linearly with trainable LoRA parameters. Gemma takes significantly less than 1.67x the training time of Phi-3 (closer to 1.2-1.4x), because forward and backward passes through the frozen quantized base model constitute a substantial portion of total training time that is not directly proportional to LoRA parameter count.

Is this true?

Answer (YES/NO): NO